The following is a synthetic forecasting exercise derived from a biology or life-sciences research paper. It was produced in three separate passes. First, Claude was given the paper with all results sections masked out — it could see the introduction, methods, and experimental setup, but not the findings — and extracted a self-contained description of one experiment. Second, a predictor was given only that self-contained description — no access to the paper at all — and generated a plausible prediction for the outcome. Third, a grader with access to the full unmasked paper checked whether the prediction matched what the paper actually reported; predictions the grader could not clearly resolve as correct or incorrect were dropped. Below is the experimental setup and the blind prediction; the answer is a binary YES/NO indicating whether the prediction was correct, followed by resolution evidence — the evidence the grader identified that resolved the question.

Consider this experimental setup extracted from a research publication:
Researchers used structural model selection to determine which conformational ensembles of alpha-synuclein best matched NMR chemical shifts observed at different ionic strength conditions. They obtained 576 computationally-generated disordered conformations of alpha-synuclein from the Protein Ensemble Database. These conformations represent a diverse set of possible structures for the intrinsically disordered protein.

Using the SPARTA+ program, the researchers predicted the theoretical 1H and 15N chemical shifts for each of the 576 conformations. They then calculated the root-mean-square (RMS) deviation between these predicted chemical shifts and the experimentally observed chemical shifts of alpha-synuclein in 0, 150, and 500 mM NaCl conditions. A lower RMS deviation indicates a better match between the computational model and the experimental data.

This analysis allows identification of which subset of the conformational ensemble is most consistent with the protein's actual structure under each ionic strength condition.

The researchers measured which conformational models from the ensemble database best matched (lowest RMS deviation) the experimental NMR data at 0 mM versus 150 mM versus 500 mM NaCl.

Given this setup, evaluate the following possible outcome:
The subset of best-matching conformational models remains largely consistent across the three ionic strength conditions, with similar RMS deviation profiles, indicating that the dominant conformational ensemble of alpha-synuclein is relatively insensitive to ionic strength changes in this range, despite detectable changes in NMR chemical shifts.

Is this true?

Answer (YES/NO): NO